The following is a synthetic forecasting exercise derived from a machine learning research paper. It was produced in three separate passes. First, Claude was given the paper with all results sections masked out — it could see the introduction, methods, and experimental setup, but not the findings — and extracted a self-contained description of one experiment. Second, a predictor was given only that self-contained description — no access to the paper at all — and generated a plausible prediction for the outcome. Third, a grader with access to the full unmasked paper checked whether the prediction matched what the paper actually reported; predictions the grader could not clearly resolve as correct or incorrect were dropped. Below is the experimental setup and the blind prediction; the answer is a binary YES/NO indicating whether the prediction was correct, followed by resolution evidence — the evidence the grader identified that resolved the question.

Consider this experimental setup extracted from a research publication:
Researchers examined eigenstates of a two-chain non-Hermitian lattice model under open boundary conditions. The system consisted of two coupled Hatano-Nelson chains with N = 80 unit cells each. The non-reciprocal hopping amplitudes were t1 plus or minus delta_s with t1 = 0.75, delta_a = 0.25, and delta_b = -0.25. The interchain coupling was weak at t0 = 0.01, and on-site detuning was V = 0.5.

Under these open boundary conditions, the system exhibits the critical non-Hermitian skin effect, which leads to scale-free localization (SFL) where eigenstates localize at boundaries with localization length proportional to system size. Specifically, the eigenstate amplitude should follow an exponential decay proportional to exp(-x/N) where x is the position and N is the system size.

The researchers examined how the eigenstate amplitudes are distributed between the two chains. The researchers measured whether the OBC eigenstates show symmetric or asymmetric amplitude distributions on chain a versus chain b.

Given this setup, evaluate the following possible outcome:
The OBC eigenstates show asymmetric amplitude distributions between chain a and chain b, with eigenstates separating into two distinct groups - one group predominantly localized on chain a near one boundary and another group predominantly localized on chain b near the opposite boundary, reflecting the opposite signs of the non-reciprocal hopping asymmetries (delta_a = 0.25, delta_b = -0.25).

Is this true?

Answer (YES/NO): NO